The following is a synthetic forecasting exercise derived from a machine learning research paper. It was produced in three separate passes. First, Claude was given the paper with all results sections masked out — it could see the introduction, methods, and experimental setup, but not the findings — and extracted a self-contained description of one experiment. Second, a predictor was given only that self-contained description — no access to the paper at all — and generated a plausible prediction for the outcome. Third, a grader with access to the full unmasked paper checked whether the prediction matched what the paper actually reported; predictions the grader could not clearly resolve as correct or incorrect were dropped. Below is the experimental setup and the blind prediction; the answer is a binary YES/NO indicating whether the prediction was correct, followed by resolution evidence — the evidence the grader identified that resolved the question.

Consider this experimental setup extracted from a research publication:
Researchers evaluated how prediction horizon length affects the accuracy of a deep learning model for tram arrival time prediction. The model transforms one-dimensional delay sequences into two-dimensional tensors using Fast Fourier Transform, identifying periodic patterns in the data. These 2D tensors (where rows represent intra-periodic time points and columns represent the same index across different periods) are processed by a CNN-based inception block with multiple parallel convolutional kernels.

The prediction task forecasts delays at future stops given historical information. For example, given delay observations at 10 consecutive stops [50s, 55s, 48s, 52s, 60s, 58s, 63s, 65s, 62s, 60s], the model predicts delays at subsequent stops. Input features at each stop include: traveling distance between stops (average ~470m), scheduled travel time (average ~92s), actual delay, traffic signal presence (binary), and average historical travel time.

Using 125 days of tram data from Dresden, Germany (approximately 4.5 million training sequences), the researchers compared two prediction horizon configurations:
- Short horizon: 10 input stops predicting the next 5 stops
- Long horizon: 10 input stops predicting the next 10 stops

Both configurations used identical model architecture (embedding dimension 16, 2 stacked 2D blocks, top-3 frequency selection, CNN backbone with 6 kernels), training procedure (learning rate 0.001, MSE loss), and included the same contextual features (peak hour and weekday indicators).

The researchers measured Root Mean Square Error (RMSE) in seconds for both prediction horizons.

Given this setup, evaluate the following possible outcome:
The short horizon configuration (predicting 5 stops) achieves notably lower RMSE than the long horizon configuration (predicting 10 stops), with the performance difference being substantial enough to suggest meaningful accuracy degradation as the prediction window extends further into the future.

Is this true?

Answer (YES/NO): YES